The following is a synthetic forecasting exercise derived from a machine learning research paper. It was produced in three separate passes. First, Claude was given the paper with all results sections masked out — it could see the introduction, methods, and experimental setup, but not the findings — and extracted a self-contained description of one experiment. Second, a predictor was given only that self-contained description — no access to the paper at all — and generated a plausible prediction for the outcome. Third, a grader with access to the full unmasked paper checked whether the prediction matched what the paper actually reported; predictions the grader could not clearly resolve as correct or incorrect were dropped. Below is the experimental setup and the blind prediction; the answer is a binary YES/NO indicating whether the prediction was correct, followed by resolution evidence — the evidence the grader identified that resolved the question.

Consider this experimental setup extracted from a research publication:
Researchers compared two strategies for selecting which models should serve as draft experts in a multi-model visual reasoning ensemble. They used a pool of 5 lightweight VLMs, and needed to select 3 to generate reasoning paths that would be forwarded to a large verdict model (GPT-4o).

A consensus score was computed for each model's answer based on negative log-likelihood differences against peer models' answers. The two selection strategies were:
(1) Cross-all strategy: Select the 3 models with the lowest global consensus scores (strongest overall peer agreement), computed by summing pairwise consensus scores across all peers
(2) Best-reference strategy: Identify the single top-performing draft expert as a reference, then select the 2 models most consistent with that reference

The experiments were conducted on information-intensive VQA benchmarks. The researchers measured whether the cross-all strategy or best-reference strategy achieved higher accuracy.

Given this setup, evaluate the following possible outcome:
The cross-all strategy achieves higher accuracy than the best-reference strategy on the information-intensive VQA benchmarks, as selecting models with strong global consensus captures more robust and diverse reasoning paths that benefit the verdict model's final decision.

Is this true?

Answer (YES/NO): NO